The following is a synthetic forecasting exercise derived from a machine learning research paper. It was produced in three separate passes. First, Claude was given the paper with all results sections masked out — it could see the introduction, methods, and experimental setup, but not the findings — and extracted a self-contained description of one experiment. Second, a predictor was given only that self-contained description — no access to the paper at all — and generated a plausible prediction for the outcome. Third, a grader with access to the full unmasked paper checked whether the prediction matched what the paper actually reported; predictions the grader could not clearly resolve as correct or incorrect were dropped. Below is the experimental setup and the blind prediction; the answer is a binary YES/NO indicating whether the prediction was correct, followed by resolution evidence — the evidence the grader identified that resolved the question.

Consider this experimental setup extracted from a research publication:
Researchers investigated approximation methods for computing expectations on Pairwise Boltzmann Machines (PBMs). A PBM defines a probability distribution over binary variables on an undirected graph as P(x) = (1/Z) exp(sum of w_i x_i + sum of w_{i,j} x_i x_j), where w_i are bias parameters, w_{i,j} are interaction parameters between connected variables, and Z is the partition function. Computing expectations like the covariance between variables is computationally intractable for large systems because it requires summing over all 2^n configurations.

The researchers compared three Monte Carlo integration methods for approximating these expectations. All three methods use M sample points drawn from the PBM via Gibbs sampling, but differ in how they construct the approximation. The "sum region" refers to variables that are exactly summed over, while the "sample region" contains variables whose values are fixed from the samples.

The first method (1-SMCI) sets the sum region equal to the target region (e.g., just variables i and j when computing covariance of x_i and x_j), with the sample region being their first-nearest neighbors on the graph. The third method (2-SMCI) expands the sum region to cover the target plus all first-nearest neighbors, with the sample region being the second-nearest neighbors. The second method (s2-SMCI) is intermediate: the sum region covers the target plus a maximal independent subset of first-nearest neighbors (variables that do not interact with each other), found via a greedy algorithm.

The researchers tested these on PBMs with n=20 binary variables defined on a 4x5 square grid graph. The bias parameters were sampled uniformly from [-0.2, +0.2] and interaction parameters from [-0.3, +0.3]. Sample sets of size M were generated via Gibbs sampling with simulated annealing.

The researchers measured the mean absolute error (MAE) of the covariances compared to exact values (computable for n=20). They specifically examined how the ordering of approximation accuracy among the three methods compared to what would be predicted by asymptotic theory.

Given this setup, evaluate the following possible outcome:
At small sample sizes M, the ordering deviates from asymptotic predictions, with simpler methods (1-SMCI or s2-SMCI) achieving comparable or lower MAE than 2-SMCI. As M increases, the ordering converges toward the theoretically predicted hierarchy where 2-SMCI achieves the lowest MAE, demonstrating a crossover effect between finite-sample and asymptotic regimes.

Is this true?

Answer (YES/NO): NO